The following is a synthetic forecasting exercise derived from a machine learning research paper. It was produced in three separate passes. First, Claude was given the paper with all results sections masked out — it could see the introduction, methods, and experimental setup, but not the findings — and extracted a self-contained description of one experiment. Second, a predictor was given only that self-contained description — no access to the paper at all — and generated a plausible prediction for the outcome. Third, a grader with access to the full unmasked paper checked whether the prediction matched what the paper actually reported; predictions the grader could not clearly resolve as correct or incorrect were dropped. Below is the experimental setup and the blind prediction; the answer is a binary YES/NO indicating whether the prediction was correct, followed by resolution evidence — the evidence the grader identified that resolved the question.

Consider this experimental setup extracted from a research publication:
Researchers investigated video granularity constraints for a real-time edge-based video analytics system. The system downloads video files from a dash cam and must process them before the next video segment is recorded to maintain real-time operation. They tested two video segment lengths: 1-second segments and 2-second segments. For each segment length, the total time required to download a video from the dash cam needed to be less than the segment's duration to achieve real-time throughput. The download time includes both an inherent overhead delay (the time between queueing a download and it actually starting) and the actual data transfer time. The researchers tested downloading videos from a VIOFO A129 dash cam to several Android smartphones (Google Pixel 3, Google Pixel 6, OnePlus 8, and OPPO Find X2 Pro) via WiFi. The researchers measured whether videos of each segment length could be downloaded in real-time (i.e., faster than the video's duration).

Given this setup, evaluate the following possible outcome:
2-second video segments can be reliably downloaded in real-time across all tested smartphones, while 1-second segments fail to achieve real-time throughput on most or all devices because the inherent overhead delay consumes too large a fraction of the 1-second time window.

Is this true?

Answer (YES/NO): YES